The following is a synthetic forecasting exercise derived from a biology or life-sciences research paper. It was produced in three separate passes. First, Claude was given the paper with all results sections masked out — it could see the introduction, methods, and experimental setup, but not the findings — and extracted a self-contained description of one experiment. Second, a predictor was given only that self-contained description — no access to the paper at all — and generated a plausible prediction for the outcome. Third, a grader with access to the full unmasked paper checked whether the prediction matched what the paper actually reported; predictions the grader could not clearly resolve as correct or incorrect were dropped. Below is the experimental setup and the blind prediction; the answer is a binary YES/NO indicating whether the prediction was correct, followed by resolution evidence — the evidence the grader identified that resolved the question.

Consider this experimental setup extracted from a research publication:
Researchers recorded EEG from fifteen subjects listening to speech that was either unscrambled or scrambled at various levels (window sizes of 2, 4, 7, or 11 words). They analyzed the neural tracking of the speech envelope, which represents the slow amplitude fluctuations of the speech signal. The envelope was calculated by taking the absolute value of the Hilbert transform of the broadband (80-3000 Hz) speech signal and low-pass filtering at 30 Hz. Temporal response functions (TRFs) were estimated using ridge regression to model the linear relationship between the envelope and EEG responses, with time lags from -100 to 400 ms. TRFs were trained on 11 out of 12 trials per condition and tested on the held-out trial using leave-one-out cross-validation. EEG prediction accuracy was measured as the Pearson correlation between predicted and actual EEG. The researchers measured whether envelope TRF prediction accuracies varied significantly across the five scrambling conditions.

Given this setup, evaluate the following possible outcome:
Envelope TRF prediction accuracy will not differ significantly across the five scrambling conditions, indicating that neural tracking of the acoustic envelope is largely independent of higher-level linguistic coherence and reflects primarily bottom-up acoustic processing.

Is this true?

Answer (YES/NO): YES